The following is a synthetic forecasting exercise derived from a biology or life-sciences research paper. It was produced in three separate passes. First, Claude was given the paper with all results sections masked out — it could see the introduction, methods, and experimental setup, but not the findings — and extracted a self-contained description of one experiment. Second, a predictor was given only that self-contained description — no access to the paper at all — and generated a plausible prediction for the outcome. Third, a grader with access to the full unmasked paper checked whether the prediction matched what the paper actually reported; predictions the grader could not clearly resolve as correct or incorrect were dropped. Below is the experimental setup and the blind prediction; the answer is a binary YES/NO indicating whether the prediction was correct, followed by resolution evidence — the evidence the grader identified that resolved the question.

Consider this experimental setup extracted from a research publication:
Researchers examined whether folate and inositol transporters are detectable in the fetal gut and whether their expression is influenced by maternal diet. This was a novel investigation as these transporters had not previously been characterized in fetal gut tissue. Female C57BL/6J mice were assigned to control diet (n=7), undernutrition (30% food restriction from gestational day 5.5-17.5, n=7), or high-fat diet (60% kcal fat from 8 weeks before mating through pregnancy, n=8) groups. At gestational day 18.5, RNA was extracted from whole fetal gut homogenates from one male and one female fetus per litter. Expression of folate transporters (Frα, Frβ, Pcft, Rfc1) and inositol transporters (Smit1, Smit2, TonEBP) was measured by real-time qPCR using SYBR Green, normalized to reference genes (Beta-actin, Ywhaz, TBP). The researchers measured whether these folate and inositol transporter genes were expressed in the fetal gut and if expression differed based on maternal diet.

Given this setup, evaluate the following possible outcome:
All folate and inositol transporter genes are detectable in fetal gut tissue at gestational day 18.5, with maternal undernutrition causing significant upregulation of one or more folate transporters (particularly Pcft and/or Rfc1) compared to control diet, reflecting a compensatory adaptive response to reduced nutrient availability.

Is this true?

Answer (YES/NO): NO